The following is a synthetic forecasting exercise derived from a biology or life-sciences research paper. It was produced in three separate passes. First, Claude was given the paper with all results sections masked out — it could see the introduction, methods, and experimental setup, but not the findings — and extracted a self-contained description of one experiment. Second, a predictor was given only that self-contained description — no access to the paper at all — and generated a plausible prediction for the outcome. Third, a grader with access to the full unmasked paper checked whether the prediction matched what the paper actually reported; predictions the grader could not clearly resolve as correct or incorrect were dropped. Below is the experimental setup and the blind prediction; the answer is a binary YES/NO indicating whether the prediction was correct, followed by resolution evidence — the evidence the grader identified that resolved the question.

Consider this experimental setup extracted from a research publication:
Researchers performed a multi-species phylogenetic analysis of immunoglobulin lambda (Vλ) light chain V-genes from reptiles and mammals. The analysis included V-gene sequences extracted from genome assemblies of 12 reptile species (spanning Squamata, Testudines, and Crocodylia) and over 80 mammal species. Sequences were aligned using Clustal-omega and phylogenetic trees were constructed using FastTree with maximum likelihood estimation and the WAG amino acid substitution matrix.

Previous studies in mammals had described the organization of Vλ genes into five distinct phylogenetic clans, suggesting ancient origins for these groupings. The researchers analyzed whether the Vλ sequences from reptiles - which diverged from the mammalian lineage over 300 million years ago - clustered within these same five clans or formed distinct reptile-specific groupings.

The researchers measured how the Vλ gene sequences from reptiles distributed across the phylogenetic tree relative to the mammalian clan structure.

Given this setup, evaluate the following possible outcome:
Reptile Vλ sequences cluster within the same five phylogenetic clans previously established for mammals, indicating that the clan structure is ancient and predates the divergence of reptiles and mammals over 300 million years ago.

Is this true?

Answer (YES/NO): YES